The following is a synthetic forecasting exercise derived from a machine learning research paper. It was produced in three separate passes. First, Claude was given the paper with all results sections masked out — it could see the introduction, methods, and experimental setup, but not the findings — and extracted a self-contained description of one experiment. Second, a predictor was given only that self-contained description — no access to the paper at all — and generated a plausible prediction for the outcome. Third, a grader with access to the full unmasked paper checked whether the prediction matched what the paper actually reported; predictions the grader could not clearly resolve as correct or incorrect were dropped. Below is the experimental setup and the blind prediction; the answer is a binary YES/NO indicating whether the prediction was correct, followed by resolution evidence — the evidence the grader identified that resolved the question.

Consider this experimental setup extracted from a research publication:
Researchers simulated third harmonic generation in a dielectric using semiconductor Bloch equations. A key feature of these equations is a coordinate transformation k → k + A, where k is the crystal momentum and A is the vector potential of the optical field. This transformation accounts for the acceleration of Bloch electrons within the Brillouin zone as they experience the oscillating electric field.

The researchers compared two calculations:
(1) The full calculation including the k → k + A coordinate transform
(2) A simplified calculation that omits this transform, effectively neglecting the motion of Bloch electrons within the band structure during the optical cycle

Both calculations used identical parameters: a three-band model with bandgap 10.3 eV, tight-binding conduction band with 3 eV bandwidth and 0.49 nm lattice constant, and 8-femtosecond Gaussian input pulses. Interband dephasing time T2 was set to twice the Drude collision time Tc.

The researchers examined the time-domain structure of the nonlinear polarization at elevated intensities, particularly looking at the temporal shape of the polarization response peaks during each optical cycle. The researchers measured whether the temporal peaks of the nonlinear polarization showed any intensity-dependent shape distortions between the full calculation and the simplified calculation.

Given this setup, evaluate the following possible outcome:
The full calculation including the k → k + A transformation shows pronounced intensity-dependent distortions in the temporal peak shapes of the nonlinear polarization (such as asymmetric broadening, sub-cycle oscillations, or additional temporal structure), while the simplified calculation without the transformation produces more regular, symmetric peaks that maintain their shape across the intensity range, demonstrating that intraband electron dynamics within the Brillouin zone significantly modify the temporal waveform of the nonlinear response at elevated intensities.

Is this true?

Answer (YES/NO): YES